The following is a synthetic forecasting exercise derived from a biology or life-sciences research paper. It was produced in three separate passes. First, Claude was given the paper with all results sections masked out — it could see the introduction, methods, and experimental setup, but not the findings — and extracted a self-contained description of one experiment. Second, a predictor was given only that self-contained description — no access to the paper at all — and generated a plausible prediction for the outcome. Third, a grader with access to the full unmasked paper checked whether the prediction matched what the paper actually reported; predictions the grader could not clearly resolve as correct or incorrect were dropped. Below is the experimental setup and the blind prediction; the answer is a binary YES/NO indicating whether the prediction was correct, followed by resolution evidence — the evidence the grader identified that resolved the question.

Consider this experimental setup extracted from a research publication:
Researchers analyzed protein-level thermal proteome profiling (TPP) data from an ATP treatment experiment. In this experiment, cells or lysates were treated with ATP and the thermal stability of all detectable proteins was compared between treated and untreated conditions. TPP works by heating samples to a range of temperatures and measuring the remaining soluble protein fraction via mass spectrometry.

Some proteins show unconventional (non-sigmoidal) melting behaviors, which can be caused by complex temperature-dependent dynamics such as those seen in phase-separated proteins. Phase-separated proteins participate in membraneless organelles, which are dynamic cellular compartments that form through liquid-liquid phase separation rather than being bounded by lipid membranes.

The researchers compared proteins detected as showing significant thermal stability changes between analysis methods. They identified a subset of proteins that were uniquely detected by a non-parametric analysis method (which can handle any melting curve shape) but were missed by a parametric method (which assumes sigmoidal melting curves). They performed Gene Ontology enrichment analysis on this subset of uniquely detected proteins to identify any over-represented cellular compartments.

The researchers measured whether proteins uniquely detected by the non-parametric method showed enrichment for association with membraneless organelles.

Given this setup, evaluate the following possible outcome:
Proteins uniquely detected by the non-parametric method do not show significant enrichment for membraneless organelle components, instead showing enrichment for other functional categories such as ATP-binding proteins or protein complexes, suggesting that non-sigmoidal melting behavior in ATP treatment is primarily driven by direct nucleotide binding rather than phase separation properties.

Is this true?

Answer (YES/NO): NO